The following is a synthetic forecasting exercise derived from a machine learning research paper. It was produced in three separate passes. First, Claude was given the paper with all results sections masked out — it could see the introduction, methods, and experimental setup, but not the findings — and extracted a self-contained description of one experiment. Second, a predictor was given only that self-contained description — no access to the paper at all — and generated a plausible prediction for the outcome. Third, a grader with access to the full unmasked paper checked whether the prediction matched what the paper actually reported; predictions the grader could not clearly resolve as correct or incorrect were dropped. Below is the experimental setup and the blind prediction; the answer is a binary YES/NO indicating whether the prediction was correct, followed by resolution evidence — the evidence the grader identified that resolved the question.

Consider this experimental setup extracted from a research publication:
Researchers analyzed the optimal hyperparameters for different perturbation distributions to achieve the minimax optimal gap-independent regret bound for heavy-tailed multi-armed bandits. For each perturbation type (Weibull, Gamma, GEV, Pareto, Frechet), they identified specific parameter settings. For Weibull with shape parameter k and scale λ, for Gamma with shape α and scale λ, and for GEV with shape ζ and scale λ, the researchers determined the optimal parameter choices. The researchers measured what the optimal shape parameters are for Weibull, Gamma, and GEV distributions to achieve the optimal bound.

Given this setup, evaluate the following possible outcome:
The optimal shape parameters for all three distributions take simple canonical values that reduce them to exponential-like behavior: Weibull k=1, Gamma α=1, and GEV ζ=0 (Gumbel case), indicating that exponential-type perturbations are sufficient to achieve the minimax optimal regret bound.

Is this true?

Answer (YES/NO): YES